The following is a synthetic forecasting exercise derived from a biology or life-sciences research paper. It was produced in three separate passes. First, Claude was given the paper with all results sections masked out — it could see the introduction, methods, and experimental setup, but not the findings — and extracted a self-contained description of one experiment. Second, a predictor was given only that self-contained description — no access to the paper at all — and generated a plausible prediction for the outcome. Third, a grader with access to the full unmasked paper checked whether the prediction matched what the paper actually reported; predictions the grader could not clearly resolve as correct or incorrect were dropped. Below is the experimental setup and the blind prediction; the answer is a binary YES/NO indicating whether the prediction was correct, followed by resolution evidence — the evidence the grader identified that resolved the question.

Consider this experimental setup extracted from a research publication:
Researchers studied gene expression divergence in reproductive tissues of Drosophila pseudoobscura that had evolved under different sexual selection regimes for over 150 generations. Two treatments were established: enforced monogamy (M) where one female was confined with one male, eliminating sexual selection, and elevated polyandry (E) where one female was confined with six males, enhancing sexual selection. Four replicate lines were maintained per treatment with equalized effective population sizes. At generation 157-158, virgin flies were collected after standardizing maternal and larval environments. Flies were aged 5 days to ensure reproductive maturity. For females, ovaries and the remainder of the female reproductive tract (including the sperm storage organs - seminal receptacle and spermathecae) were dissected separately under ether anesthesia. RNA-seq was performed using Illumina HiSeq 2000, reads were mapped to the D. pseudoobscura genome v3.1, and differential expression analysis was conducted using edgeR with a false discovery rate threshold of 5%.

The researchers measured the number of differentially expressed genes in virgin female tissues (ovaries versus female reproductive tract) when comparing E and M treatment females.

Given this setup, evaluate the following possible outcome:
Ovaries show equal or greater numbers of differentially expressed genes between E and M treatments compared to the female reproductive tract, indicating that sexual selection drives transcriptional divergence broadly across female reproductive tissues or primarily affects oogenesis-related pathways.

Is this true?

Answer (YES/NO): YES